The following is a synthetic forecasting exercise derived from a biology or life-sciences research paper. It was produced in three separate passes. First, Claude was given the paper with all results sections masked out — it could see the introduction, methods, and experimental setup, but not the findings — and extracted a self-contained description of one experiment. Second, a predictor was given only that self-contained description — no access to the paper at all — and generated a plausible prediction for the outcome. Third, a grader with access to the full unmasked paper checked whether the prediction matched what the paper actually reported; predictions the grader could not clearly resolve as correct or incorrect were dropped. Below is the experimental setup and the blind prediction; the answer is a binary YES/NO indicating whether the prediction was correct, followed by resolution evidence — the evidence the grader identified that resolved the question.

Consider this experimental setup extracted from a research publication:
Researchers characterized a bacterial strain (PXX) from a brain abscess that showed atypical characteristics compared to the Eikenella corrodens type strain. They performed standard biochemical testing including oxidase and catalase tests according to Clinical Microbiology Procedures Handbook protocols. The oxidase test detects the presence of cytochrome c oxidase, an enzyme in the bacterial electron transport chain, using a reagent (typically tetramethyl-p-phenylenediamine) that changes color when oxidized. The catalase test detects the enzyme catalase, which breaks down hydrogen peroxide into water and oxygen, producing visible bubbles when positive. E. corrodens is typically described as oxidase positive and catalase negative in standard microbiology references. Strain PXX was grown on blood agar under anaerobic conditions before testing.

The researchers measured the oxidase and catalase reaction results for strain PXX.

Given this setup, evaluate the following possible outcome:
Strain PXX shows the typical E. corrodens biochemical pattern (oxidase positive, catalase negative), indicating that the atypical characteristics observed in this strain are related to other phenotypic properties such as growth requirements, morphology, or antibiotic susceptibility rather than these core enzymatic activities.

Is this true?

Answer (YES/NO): NO